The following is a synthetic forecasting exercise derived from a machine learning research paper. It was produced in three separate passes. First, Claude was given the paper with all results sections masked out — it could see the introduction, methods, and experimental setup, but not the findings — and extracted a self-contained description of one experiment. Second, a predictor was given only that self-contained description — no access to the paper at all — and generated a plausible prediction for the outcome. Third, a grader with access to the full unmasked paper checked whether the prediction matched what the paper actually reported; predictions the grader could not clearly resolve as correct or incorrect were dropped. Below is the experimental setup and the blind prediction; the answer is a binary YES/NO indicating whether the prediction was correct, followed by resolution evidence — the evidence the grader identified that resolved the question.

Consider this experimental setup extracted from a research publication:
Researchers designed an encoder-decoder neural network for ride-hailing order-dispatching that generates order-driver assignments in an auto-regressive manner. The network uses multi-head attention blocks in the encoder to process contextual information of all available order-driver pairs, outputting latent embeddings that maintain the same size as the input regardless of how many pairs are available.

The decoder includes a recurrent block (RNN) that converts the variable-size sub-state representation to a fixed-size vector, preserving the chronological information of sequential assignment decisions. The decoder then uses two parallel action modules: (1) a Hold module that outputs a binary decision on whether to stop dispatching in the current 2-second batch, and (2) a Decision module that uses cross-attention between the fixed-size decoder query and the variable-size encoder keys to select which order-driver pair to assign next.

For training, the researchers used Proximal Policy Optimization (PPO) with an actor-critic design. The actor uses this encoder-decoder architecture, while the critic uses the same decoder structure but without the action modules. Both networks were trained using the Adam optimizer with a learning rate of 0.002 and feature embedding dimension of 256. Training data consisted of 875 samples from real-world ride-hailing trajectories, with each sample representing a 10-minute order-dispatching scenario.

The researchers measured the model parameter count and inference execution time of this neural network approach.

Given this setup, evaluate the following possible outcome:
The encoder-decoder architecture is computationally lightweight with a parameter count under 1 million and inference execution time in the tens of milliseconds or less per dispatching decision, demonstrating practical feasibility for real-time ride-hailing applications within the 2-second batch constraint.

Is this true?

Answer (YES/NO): NO